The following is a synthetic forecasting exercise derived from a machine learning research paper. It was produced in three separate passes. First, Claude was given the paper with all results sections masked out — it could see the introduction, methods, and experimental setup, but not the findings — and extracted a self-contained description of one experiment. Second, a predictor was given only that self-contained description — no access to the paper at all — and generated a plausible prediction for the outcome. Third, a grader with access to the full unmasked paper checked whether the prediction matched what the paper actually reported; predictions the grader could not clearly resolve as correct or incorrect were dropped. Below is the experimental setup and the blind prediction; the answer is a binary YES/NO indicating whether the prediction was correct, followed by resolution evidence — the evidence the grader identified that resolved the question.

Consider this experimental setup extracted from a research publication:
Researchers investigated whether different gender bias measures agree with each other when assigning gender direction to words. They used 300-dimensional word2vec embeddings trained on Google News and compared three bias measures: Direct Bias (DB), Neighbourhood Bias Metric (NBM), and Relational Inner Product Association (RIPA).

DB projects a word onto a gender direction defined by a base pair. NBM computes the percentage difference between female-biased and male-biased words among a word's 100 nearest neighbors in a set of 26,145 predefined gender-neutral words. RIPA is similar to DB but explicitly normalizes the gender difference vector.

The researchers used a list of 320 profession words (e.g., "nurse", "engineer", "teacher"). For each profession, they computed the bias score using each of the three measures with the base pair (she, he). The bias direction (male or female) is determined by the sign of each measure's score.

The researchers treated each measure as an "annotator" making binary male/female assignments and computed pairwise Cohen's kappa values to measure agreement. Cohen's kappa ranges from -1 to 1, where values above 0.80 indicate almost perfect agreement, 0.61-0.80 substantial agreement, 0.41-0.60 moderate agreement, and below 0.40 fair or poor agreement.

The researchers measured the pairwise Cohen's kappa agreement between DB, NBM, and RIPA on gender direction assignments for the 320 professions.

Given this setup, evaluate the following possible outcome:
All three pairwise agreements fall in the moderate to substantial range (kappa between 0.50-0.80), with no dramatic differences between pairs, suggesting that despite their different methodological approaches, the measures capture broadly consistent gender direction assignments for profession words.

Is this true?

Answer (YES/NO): NO